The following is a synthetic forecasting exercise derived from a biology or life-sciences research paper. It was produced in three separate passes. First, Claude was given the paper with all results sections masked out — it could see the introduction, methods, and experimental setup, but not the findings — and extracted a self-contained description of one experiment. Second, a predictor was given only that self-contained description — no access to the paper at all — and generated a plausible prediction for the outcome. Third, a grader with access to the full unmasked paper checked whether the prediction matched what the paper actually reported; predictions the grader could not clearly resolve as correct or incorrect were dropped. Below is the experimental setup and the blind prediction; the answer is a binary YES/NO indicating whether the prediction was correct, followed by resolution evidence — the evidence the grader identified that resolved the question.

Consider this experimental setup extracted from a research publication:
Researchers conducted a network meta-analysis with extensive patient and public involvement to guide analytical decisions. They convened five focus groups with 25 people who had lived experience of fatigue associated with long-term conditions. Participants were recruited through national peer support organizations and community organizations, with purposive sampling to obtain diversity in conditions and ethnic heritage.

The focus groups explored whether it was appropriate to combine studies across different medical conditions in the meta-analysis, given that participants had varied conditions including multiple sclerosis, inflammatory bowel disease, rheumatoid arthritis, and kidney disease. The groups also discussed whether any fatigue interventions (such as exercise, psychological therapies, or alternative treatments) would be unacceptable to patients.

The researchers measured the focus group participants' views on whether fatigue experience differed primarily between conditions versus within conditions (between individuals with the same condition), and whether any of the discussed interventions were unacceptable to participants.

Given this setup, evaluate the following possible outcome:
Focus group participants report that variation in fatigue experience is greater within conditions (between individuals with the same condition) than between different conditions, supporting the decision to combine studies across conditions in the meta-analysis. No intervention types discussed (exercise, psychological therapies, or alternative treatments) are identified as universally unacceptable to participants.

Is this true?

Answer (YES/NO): NO